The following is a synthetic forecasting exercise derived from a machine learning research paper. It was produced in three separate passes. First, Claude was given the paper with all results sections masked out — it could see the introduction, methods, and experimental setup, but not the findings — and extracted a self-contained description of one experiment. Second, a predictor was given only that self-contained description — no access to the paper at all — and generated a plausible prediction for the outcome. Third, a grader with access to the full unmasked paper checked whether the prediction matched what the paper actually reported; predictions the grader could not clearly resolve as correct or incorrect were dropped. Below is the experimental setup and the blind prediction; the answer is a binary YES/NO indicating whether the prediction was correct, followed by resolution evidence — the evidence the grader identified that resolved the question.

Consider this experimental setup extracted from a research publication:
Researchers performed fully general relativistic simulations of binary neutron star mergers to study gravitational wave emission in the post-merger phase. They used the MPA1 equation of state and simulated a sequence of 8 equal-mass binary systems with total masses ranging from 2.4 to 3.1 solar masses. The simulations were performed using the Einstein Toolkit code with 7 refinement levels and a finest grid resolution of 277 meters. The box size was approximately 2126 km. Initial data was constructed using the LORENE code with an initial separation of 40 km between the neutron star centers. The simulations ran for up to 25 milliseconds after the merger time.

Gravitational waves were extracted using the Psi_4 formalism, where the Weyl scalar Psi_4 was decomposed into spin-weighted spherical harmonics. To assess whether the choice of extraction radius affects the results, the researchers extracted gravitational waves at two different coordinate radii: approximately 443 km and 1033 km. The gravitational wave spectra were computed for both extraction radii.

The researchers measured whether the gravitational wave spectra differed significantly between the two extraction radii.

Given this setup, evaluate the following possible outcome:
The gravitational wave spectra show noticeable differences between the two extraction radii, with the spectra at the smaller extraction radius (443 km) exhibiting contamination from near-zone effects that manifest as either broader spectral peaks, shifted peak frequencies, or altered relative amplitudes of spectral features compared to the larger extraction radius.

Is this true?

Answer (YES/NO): NO